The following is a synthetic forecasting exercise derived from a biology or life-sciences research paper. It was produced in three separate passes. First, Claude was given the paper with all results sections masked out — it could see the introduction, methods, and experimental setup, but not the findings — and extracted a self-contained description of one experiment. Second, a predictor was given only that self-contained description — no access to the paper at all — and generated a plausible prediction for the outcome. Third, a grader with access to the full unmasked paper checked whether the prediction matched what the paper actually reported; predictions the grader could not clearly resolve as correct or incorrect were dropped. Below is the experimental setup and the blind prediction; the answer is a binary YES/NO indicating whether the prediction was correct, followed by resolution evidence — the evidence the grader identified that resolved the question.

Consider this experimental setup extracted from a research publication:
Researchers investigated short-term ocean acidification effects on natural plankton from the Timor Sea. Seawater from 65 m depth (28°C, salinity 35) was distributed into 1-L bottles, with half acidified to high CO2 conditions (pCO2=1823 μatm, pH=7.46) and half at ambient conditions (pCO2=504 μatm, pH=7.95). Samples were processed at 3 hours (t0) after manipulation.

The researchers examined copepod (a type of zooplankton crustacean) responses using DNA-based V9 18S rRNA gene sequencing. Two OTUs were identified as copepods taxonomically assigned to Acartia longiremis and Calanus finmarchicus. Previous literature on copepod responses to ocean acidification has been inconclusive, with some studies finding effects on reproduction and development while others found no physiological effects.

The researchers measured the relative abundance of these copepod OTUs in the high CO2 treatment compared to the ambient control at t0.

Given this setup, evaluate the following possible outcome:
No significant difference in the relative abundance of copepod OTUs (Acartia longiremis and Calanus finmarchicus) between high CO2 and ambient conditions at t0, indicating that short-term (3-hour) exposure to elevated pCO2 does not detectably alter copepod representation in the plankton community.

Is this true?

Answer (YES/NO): NO